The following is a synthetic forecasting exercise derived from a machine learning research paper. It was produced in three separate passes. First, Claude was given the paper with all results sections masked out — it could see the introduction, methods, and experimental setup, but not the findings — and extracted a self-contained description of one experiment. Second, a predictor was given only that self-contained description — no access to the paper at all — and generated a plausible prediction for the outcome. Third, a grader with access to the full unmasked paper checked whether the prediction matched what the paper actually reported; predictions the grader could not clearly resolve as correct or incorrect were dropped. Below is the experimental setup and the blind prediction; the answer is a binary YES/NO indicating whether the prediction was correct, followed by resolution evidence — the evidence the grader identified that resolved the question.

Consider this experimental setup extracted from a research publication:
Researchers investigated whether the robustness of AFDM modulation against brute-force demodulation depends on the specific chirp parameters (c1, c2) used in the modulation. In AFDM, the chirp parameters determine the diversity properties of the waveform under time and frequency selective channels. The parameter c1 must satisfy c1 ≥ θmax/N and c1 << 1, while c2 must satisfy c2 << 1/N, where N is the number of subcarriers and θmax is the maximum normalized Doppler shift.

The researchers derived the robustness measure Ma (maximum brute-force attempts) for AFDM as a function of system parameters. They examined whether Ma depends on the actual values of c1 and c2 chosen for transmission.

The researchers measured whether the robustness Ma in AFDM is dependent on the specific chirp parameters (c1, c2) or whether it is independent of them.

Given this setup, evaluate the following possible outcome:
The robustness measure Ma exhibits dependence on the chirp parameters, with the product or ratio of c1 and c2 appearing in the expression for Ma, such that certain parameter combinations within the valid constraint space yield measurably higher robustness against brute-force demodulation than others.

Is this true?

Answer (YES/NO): NO